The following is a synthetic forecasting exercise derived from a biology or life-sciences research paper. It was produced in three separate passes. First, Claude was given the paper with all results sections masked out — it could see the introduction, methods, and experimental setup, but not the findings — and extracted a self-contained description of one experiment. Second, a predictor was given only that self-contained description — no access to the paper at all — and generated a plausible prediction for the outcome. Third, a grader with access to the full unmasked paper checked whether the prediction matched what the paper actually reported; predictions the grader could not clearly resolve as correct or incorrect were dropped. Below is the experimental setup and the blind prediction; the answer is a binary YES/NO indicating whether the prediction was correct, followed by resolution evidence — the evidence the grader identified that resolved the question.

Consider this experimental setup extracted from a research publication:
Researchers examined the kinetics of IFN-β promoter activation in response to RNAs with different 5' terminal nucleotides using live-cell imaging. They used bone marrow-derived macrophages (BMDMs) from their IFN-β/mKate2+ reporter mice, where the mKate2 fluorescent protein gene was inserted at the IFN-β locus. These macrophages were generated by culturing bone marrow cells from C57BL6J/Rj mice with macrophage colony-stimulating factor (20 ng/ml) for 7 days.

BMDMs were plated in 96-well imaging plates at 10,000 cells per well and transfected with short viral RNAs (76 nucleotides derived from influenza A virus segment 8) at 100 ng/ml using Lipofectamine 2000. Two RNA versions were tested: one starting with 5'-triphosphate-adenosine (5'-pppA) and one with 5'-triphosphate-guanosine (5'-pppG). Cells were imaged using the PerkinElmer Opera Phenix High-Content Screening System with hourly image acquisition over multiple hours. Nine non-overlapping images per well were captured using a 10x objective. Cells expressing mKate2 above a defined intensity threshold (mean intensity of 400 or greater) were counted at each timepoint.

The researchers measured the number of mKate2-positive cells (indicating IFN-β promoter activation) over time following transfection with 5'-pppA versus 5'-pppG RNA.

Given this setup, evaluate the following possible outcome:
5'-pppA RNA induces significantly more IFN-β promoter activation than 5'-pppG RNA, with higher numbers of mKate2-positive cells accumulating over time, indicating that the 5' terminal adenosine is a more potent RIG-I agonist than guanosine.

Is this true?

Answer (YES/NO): YES